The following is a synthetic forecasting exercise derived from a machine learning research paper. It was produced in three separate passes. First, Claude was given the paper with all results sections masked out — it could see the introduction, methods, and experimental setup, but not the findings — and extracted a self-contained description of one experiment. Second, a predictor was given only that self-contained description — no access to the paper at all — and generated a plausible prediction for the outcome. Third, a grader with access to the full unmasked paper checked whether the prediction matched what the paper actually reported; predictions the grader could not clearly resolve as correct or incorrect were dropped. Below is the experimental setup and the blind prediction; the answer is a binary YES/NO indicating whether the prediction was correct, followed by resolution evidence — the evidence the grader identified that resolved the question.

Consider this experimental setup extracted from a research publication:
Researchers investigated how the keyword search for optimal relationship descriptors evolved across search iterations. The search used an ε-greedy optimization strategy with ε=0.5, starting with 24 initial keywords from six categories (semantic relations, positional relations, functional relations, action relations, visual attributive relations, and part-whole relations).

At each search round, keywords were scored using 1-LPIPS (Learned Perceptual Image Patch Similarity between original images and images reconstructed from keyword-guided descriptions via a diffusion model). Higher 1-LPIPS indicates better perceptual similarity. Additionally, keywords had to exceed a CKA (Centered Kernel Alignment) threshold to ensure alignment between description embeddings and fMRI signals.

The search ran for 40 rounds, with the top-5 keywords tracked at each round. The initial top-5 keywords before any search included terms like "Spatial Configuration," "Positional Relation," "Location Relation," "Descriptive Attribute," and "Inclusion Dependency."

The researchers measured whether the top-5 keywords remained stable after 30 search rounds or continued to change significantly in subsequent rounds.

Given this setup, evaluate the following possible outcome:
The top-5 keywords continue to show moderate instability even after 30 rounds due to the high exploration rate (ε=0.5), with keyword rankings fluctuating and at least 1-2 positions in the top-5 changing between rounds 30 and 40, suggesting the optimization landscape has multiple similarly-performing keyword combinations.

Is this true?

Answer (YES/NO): NO